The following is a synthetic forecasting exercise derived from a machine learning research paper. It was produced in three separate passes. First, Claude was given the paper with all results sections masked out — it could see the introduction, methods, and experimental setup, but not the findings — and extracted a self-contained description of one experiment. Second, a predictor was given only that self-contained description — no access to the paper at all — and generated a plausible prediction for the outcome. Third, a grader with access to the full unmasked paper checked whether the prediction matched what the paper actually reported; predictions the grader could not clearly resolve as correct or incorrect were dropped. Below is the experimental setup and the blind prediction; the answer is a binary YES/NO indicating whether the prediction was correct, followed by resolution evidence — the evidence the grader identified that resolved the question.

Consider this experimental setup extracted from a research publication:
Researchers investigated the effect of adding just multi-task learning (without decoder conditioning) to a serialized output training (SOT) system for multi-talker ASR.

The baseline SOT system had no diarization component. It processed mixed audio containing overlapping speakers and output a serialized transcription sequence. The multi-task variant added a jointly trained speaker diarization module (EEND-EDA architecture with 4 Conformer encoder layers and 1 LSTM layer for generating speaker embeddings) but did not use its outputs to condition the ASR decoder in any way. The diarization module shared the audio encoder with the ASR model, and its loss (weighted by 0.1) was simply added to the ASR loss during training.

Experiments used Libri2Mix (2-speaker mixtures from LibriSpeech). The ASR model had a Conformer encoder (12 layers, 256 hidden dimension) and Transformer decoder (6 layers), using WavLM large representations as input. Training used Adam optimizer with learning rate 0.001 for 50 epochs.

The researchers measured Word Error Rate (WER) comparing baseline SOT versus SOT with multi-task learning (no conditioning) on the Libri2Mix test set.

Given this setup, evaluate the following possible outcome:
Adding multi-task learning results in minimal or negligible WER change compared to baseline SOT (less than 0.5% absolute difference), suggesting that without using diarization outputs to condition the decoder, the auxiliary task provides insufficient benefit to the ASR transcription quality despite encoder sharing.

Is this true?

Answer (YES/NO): NO